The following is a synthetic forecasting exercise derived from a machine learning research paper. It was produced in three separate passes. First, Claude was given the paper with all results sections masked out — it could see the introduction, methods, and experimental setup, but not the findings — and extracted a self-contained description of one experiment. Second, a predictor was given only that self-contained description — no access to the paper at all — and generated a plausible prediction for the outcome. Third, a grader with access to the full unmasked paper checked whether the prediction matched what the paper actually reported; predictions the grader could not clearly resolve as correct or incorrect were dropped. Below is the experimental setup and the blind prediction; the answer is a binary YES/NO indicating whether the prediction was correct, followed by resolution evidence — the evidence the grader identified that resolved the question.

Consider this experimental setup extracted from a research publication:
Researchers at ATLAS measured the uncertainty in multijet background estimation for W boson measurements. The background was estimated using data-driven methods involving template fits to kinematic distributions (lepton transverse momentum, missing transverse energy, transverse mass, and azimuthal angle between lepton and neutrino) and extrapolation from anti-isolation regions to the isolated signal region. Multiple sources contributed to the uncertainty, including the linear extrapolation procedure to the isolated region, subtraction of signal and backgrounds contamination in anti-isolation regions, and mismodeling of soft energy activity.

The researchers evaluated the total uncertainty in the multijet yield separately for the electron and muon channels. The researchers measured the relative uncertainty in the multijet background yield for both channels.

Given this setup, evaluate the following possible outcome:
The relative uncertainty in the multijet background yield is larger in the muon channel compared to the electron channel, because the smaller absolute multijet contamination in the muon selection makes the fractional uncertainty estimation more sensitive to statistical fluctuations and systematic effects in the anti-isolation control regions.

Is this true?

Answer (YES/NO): YES